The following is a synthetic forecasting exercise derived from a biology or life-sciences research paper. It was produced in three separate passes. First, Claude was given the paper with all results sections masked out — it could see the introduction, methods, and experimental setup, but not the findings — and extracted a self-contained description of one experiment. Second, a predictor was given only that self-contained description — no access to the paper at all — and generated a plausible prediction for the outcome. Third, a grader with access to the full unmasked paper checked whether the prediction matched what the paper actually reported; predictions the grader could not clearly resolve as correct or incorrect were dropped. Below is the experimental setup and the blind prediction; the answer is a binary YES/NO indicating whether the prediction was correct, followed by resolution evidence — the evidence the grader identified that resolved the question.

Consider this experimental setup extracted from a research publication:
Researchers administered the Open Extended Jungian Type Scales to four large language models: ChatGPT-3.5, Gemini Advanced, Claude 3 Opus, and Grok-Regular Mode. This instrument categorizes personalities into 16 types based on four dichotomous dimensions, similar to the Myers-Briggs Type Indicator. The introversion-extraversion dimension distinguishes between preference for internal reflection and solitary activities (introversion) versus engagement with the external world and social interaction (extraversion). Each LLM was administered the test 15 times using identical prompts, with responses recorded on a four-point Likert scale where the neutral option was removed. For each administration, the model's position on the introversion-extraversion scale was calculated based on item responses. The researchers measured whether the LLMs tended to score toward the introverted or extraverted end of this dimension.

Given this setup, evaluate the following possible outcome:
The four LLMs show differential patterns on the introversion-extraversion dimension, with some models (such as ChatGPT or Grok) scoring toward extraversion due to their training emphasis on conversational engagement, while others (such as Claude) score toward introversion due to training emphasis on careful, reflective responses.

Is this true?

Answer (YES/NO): NO